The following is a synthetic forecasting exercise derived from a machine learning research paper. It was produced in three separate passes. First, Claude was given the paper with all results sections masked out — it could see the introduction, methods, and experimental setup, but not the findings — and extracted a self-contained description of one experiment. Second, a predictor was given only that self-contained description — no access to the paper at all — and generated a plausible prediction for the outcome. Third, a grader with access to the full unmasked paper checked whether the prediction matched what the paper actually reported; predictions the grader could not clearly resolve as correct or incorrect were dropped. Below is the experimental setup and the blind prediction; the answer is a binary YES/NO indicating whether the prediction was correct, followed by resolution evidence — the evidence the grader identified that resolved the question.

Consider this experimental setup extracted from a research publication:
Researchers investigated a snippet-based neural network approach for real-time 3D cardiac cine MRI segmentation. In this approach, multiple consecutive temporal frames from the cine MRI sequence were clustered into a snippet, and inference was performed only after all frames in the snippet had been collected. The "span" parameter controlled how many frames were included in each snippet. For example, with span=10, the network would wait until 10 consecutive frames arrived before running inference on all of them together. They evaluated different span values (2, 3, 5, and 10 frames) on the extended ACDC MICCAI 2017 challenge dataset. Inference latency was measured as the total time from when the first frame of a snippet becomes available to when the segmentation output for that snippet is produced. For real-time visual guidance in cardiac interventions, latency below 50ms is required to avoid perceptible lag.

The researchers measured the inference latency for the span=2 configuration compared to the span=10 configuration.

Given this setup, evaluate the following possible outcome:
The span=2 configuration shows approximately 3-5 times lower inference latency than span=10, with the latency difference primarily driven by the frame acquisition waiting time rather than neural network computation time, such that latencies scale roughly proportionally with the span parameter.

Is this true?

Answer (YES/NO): NO